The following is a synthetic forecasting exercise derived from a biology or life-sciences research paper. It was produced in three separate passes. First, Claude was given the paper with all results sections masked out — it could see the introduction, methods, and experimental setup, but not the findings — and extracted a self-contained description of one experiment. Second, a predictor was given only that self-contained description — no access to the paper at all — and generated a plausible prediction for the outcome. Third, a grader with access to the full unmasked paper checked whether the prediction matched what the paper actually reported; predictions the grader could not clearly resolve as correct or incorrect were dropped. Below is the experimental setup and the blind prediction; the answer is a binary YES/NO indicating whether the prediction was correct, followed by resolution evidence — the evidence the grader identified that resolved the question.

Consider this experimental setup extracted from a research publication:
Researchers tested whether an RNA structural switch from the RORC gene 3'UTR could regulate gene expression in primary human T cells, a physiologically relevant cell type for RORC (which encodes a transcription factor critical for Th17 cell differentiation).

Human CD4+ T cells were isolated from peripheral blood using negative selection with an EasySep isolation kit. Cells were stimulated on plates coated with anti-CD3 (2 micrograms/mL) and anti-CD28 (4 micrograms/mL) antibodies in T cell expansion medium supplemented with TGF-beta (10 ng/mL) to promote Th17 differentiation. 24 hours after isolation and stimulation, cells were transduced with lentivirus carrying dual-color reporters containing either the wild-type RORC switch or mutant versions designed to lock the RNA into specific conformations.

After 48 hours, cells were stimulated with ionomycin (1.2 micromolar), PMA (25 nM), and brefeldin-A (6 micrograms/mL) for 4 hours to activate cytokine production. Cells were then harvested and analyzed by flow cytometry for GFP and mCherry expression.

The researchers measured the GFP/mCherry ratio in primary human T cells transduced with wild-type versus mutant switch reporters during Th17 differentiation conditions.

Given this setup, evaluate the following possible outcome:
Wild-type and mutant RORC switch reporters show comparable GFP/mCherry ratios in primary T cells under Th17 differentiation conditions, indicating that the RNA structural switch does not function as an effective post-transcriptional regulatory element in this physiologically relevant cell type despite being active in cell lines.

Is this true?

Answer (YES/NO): NO